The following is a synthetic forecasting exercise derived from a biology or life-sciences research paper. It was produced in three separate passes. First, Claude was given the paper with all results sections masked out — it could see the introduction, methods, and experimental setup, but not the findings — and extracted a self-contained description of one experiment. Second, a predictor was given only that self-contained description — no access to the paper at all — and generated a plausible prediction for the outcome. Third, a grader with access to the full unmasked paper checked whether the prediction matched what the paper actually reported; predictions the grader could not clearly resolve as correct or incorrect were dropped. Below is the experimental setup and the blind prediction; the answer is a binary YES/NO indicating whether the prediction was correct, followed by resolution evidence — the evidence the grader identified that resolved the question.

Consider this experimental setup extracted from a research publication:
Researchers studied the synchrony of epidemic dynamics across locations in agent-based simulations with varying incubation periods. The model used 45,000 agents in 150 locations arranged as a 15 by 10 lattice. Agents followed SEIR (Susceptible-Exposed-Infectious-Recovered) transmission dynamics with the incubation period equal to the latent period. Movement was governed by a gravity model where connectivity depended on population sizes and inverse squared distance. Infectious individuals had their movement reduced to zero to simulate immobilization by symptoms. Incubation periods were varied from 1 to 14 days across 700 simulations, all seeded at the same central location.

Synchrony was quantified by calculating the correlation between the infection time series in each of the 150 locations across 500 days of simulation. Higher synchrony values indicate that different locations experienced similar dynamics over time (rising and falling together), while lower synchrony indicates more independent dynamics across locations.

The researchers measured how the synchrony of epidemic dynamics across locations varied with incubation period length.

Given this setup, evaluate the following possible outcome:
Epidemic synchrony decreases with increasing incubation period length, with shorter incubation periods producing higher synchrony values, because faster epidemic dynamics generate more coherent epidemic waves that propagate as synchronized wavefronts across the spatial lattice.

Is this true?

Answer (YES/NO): YES